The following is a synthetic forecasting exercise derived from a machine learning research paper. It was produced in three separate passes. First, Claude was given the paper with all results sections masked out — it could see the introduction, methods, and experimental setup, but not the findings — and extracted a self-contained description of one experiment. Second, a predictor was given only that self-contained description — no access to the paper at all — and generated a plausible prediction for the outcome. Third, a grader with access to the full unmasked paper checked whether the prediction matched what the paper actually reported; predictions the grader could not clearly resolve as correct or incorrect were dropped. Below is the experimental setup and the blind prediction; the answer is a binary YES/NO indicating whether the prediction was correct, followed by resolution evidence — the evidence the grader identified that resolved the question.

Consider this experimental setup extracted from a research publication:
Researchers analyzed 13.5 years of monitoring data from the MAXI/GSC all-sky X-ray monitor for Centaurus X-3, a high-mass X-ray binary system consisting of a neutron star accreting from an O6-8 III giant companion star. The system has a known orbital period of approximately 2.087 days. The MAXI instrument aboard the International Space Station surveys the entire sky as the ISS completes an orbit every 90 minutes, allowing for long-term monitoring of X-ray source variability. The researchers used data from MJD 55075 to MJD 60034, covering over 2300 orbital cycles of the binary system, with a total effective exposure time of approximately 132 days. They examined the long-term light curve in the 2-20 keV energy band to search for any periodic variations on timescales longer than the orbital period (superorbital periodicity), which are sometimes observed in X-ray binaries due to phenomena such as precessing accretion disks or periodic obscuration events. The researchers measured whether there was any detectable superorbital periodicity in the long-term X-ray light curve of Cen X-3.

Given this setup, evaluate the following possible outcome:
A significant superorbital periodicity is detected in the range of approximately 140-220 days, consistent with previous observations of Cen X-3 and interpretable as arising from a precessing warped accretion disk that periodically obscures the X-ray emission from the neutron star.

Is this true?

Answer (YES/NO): NO